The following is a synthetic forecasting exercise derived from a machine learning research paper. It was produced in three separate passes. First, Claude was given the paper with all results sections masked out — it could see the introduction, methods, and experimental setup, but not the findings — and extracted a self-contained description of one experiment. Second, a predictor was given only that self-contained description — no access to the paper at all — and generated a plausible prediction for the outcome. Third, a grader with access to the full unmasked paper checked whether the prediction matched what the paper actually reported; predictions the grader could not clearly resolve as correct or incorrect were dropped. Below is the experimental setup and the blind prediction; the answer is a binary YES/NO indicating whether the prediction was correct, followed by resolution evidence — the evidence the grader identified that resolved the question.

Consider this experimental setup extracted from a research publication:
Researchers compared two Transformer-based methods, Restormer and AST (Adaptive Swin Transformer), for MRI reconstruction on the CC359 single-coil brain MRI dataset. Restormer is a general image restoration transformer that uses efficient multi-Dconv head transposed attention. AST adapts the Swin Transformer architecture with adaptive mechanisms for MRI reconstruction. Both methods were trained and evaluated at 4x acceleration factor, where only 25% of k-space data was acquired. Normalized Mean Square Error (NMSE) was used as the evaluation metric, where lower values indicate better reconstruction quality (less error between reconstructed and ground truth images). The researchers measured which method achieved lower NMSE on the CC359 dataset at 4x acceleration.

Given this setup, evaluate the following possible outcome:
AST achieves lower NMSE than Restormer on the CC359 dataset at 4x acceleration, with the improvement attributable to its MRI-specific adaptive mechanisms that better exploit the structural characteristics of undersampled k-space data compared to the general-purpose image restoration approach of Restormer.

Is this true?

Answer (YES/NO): NO